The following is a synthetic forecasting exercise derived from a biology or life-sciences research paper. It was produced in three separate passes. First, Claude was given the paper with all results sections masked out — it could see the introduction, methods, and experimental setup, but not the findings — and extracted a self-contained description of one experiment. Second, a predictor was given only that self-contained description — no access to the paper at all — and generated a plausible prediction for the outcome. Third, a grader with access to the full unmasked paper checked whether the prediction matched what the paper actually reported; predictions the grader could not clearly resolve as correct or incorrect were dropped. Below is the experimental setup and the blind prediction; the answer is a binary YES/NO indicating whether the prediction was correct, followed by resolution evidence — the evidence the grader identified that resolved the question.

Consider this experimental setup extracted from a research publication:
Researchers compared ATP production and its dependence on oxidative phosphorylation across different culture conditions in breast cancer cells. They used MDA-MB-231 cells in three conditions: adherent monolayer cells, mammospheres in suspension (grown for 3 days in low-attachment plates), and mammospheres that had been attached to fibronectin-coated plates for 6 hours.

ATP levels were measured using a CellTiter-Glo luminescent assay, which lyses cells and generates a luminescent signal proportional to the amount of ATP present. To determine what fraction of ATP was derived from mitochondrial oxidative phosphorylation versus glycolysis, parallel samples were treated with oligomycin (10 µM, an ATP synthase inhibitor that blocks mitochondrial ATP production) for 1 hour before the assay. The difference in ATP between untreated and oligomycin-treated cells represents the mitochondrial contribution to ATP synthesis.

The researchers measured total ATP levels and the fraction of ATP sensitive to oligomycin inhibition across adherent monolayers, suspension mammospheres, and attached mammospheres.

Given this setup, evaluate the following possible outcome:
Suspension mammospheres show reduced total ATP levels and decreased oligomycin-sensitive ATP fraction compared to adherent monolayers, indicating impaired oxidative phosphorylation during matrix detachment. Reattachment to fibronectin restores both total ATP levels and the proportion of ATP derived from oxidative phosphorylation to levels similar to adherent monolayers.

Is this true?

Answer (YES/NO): NO